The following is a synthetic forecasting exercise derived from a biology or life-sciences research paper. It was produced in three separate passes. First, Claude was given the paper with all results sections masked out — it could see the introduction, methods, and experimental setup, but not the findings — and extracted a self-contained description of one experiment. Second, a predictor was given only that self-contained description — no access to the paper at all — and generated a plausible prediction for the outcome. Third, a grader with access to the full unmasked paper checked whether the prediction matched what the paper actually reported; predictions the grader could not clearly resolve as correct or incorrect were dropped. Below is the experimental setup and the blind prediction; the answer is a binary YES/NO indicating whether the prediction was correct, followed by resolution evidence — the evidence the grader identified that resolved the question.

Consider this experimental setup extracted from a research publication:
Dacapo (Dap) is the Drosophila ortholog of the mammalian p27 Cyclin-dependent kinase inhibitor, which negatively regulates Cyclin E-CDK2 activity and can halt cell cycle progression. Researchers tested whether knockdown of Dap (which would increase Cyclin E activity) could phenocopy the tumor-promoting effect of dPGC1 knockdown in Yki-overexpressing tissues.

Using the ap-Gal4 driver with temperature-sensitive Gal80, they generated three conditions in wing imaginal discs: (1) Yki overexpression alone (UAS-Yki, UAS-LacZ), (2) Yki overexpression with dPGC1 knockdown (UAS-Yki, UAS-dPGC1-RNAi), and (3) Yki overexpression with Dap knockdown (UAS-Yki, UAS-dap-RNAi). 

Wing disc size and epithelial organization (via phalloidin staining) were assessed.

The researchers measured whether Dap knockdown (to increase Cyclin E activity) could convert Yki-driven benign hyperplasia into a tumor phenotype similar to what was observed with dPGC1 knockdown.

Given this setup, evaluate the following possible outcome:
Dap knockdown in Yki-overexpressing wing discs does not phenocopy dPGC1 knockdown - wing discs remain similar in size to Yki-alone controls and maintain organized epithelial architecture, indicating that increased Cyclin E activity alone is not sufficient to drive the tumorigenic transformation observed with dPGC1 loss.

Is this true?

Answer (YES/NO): NO